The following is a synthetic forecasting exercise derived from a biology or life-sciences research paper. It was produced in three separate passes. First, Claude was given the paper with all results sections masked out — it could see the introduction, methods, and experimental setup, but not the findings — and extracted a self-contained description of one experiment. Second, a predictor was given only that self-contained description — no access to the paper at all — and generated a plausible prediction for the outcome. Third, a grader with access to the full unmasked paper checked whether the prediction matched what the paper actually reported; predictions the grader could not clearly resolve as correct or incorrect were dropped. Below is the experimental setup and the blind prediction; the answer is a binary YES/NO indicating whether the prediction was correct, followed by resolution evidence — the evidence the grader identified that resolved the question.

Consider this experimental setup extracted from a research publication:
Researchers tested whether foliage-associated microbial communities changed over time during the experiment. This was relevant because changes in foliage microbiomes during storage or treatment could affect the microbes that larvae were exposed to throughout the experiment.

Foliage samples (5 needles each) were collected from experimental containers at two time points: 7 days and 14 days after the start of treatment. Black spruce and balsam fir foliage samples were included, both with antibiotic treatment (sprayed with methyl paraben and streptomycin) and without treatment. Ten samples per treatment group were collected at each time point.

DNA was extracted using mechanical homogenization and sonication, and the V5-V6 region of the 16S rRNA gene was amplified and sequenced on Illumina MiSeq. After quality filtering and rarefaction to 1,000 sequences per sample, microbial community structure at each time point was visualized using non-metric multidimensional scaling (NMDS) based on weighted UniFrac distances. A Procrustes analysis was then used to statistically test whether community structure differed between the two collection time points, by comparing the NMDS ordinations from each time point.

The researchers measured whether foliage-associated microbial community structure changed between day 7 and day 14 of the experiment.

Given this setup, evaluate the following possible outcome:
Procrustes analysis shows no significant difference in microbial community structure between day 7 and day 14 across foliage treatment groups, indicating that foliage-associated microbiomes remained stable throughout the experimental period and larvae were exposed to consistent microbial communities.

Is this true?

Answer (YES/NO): YES